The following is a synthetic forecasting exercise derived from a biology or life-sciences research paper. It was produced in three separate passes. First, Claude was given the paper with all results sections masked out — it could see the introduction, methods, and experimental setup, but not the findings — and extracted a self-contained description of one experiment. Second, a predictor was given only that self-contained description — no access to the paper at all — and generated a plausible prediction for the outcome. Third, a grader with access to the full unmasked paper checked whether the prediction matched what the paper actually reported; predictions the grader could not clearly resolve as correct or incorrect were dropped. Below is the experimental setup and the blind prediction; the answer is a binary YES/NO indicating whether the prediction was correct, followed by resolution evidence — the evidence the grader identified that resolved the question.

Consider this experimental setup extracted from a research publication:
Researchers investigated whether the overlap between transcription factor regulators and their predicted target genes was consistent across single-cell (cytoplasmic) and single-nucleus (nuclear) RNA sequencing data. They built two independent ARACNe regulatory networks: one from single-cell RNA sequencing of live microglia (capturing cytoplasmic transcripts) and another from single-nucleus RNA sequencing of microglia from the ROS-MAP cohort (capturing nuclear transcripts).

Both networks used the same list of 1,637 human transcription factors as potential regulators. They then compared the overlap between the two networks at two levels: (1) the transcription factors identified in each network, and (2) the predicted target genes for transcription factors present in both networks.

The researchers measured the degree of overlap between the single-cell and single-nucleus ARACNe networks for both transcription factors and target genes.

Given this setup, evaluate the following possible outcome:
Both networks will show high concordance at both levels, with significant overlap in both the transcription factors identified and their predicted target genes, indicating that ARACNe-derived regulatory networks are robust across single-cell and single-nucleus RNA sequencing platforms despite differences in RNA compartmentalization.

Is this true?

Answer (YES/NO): NO